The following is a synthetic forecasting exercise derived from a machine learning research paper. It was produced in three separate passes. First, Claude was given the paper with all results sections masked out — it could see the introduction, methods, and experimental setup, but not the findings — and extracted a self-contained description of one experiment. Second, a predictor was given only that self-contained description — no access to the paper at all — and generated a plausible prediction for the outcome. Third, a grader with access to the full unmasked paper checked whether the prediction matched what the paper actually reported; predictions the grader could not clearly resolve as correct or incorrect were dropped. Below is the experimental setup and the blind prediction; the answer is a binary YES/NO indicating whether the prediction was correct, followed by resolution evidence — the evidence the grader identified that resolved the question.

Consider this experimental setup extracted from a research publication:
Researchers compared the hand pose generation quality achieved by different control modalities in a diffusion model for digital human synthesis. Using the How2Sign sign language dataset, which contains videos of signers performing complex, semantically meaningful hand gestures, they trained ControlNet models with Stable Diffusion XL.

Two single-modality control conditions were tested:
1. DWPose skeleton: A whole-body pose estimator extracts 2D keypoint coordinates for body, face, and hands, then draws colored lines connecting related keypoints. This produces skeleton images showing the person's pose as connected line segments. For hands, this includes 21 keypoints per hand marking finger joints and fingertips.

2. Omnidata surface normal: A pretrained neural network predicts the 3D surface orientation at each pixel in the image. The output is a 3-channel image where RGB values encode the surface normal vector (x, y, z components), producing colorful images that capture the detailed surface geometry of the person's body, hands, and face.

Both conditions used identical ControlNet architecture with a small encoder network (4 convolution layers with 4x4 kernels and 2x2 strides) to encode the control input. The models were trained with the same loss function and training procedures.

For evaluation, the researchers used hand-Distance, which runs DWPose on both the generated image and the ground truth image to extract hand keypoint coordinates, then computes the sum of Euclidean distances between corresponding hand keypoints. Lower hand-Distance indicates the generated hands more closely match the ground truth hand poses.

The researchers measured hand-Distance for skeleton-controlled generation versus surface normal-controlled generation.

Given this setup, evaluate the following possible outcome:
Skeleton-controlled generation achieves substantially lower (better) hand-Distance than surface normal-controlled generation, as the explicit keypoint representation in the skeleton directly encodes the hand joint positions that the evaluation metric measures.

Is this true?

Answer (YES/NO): NO